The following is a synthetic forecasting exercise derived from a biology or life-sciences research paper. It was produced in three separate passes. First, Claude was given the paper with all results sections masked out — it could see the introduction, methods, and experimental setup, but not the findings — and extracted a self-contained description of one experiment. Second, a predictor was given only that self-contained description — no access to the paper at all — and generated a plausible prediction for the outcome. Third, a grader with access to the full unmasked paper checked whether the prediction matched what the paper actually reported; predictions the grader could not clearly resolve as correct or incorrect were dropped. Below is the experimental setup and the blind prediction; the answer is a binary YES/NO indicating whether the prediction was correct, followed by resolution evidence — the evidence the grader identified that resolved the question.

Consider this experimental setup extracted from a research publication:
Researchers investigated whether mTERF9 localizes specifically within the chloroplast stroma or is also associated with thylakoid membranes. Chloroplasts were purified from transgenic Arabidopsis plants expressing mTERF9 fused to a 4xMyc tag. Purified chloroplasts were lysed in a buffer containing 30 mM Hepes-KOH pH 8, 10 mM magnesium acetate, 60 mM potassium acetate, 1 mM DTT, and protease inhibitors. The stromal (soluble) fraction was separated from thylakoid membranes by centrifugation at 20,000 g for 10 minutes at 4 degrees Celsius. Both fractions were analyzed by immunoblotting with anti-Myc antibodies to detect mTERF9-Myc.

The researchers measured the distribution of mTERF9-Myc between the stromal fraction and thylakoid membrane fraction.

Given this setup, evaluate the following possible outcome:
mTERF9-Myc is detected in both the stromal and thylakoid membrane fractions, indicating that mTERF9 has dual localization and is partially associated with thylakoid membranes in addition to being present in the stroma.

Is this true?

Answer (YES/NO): YES